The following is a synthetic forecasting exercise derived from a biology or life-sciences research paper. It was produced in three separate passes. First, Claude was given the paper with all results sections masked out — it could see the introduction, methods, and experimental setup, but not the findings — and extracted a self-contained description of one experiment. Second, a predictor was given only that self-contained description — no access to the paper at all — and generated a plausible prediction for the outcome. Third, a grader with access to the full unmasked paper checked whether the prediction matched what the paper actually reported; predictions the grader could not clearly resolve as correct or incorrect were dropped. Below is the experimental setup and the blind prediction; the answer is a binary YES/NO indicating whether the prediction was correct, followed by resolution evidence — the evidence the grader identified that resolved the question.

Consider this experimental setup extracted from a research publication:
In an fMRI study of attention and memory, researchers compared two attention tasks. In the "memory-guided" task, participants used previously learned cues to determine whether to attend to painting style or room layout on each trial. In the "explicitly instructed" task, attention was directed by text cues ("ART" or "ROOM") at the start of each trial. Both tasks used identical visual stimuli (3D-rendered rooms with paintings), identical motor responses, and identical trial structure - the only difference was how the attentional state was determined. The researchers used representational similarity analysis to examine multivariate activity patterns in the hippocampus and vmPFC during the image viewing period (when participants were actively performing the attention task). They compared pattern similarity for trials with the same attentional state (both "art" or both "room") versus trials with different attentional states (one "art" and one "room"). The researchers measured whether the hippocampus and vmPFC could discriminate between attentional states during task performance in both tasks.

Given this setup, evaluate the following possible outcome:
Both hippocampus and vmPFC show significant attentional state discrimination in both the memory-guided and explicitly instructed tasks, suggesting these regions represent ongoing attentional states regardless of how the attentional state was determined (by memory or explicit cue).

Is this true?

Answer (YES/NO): YES